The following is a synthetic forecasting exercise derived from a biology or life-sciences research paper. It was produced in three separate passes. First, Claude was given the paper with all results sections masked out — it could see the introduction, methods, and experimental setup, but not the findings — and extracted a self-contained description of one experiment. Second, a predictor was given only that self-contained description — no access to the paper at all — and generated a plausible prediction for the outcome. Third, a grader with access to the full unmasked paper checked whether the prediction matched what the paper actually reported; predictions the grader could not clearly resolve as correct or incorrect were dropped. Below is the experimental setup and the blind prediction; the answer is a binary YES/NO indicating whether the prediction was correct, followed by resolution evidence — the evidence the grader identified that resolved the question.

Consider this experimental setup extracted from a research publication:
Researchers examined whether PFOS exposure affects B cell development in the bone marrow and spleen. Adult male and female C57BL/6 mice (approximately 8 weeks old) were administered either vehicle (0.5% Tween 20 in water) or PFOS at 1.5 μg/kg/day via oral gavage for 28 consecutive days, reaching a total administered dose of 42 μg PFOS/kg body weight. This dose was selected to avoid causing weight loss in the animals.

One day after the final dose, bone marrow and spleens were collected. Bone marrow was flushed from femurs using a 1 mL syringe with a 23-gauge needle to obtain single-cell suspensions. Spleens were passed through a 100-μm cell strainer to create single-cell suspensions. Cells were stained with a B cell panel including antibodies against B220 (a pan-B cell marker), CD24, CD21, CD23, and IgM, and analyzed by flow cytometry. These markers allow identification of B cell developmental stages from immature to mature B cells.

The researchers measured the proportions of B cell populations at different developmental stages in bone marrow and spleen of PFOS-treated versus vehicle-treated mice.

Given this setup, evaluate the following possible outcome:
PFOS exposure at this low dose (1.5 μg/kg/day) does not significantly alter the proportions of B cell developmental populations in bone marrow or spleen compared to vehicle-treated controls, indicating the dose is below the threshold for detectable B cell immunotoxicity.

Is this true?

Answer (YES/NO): NO